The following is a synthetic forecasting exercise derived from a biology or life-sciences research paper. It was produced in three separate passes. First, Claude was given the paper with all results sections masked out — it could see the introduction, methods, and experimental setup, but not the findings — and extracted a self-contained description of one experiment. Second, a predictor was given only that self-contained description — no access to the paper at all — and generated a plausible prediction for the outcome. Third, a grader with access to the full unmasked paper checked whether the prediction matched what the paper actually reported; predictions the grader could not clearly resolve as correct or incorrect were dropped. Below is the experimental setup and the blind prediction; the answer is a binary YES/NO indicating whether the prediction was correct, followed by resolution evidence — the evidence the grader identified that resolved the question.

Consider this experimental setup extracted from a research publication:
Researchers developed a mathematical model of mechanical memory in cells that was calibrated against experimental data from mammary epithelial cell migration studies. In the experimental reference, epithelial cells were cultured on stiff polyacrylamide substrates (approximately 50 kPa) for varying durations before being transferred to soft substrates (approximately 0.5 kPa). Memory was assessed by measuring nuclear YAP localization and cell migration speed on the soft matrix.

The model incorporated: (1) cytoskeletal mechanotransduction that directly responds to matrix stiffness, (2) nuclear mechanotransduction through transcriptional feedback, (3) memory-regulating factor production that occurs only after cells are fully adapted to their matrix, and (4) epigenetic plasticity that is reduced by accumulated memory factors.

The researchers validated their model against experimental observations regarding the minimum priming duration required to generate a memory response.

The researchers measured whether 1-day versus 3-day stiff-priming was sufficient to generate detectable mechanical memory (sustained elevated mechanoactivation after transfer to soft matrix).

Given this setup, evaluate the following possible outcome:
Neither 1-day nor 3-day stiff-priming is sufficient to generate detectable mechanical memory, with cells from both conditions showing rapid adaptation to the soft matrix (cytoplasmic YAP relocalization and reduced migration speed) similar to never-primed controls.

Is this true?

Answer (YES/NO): NO